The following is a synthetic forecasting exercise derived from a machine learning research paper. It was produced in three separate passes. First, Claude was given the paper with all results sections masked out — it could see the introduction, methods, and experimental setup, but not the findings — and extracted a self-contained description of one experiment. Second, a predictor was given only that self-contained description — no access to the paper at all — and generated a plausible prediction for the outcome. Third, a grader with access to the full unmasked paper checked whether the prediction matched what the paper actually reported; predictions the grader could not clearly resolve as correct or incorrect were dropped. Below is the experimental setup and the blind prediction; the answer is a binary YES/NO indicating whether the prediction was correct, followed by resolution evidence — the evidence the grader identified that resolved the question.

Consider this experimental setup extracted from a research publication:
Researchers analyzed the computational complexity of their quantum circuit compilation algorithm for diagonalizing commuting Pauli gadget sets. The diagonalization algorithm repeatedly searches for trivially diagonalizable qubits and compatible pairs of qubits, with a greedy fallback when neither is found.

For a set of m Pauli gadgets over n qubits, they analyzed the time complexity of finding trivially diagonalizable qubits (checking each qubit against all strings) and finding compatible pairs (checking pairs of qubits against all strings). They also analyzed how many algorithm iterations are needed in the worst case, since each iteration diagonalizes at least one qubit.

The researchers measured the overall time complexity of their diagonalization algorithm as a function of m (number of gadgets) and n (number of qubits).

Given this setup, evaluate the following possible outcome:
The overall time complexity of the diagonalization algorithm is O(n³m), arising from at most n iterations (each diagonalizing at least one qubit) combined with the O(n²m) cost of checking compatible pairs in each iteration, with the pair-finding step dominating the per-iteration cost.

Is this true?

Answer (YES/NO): YES